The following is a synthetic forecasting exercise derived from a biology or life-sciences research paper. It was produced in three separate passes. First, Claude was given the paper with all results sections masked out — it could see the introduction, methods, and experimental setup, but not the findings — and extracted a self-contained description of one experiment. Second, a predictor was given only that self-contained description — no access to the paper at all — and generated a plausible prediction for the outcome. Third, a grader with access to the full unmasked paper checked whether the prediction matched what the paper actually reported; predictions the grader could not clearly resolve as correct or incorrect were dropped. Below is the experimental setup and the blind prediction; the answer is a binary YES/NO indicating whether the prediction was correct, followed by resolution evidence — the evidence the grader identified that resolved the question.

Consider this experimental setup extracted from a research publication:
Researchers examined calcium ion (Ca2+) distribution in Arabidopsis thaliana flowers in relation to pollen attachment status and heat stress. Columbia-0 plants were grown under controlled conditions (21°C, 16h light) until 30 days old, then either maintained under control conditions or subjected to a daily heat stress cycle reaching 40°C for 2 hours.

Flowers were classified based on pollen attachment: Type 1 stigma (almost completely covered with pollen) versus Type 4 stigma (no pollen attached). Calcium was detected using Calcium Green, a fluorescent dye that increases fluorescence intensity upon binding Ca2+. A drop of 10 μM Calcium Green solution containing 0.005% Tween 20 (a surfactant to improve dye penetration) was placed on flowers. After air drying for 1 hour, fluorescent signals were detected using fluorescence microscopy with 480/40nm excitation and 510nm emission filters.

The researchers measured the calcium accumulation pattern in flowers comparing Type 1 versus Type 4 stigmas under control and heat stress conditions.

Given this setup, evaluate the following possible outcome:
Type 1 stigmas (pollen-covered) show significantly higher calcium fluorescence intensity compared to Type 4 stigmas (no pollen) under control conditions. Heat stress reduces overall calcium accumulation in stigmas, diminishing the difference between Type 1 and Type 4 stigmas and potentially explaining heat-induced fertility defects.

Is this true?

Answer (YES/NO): NO